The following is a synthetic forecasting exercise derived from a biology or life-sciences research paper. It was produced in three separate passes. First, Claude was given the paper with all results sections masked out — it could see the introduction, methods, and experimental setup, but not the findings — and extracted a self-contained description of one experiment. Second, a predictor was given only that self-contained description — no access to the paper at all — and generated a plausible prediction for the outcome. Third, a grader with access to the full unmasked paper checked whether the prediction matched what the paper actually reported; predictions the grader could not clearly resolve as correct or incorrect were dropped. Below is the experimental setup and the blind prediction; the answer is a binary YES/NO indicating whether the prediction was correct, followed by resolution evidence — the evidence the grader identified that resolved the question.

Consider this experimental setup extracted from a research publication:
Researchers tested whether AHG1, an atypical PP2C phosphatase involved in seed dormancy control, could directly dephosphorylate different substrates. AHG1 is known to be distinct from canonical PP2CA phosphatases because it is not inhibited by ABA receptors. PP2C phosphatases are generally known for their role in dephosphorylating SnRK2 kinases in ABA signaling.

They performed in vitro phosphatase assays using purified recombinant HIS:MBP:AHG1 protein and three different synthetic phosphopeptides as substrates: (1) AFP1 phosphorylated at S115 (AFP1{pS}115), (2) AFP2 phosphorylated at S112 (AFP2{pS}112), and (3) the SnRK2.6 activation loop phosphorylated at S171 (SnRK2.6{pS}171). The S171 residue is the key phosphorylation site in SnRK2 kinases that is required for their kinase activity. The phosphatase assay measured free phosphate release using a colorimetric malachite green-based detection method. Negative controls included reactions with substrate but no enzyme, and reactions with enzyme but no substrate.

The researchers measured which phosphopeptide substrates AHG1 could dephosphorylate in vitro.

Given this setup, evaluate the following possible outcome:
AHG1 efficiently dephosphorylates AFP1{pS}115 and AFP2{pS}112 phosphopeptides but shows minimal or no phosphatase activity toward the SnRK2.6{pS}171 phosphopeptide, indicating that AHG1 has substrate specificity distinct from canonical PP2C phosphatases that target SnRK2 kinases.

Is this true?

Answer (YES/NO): YES